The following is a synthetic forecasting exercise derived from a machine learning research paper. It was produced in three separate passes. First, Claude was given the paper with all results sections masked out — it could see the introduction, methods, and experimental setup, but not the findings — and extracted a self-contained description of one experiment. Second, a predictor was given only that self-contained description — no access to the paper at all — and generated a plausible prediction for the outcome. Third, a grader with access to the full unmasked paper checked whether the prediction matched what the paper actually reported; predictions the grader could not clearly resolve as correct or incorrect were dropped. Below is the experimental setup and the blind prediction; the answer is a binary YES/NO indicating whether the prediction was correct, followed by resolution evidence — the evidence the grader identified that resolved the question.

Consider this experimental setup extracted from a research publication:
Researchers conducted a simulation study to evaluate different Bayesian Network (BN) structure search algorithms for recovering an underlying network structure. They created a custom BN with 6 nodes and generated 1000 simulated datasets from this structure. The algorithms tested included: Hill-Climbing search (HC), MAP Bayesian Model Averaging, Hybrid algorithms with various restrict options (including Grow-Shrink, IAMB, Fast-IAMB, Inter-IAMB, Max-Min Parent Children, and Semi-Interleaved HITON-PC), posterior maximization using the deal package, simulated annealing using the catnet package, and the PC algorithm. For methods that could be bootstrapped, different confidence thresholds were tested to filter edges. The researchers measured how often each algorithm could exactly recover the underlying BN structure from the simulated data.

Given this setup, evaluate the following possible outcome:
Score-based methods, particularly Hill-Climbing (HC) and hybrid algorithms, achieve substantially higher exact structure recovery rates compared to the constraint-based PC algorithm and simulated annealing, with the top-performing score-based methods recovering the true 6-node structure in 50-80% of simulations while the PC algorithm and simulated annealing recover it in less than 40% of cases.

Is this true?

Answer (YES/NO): NO